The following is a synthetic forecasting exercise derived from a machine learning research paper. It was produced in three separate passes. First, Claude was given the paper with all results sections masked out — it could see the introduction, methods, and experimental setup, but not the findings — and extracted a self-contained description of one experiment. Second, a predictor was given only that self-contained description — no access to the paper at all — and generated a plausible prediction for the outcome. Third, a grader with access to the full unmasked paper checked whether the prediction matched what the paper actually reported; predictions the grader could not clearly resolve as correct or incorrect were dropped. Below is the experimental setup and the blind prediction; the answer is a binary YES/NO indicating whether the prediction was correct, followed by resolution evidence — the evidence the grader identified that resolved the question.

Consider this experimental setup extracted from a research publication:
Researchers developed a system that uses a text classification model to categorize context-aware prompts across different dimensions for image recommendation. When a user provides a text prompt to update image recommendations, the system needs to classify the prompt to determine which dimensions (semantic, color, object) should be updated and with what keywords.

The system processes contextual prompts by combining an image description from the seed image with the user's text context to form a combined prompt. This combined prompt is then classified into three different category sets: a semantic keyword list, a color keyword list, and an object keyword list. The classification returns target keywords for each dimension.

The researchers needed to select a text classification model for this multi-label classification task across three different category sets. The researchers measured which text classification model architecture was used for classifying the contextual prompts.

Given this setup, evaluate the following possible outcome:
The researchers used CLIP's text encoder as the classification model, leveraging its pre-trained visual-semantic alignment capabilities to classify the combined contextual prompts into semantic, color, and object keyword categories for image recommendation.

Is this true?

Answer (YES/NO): NO